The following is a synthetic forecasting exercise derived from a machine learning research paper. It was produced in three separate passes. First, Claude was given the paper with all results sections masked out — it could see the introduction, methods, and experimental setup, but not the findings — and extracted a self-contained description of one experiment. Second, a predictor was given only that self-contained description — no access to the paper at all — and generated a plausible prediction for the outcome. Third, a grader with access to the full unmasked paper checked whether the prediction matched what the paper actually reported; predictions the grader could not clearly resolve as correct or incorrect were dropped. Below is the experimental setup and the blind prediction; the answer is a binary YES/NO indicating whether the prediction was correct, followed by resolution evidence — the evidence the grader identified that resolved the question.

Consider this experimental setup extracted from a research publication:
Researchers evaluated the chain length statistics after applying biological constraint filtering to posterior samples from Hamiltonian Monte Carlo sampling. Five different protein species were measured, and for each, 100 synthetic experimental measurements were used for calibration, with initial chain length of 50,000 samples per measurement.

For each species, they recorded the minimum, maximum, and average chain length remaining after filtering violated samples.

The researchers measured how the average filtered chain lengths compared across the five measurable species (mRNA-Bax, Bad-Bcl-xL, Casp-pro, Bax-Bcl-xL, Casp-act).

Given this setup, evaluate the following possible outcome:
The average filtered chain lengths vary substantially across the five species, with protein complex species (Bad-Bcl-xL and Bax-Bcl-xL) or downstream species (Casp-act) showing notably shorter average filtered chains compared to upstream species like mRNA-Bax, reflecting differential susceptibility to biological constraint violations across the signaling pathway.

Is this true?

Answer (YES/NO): NO